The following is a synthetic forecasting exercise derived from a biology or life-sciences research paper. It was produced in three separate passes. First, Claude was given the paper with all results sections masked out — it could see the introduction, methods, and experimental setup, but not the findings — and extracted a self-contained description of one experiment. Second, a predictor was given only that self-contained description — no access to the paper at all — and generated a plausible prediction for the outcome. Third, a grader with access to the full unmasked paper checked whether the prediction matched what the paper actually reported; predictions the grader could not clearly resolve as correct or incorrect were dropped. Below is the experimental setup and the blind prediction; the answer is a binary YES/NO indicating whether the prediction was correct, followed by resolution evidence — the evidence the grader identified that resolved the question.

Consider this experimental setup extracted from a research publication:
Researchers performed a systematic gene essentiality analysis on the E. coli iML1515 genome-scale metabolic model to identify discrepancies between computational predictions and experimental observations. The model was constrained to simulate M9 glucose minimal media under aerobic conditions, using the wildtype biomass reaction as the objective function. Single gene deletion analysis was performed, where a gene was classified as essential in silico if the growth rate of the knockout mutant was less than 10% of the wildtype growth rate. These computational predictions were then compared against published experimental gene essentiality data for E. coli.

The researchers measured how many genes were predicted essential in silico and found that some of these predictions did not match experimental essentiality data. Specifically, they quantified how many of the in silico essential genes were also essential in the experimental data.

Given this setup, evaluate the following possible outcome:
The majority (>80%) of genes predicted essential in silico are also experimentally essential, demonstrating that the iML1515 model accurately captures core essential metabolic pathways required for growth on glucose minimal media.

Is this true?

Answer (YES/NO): NO